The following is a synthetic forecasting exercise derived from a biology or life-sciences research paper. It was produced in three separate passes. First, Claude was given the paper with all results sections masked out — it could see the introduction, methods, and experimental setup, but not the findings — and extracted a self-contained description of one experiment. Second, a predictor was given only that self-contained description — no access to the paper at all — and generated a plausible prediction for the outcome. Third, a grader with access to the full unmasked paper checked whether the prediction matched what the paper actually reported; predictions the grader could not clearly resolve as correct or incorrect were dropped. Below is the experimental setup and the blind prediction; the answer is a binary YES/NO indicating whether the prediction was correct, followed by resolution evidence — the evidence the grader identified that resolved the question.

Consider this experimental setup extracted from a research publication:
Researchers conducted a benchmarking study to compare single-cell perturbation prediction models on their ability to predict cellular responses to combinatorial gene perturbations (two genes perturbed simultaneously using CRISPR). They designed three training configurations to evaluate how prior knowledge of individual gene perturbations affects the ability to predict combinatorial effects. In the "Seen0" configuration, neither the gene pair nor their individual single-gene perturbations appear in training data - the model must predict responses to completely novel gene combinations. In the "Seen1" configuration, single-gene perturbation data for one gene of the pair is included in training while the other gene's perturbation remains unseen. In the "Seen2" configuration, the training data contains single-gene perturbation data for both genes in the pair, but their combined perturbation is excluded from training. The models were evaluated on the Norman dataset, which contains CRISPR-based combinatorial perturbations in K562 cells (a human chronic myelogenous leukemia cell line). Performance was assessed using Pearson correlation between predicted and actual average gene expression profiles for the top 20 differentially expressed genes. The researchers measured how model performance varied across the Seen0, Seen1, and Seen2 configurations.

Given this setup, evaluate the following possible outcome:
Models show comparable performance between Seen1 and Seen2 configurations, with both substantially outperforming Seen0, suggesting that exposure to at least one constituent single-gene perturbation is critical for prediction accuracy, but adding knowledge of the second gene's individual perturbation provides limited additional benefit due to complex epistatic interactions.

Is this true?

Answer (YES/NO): NO